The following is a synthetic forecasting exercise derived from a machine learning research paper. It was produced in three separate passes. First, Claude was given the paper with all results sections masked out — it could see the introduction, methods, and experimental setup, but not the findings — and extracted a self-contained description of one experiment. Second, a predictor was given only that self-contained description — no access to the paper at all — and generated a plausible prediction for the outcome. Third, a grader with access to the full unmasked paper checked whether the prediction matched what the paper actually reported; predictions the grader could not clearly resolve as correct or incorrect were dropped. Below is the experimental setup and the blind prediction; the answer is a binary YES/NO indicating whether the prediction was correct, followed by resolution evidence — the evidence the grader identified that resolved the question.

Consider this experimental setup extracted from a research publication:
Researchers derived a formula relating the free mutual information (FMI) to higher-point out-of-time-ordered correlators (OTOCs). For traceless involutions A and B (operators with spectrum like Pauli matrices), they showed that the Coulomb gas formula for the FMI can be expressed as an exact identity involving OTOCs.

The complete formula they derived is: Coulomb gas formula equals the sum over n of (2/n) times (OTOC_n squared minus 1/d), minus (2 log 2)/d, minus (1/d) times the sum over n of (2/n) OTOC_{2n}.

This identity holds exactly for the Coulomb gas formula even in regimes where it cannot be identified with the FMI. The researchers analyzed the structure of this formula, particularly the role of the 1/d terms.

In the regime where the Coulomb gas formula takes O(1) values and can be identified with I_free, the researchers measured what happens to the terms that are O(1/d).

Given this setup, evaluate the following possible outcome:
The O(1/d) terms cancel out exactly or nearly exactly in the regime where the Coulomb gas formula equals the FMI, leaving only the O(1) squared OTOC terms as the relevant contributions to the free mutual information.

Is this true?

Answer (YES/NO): NO